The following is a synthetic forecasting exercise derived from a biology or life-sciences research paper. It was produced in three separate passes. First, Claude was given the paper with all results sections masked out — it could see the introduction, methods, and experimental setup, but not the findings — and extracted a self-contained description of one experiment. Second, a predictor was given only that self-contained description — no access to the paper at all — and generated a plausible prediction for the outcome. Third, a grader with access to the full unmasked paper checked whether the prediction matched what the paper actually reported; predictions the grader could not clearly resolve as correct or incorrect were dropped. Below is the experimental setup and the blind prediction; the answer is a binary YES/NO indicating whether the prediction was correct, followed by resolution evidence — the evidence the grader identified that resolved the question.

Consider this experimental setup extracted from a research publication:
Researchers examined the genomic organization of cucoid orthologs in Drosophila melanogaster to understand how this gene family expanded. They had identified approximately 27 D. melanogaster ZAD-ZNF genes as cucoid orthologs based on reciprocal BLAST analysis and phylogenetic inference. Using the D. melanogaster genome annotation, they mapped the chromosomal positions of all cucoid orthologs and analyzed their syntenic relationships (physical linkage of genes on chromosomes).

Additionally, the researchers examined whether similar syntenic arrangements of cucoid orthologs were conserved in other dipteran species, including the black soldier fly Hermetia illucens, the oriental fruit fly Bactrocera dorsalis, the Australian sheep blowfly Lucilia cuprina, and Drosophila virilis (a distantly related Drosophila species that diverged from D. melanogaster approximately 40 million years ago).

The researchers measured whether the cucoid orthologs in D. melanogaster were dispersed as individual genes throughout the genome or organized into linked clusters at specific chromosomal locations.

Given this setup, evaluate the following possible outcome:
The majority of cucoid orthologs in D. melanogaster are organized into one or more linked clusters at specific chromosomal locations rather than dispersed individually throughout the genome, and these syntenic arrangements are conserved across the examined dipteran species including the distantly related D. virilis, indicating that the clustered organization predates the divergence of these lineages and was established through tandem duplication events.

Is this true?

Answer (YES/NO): NO